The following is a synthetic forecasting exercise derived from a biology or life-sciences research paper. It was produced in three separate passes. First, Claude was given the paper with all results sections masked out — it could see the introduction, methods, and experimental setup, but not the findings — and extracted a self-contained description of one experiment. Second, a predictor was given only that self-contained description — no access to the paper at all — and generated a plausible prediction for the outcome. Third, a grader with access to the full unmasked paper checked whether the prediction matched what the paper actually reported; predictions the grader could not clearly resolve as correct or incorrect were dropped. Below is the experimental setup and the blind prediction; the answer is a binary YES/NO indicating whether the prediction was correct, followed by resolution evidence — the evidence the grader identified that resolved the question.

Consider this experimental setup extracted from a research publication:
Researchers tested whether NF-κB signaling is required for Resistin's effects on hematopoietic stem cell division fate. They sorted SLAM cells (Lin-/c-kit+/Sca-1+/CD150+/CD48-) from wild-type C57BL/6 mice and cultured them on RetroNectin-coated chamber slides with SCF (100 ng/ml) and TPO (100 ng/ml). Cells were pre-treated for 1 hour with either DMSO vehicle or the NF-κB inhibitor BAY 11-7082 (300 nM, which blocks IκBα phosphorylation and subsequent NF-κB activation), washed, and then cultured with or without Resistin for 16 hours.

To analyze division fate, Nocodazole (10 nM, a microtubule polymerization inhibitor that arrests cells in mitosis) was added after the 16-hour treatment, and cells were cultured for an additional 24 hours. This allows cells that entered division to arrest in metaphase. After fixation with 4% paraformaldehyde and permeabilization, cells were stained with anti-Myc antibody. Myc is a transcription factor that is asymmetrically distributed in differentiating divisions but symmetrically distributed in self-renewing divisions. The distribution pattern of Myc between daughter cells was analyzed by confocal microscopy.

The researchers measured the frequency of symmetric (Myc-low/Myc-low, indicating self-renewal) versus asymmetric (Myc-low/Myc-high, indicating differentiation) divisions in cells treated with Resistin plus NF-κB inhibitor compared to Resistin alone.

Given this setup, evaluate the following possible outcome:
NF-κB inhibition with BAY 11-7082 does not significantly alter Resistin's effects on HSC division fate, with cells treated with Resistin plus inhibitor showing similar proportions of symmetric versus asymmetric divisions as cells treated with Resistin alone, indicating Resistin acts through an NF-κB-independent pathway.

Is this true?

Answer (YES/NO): NO